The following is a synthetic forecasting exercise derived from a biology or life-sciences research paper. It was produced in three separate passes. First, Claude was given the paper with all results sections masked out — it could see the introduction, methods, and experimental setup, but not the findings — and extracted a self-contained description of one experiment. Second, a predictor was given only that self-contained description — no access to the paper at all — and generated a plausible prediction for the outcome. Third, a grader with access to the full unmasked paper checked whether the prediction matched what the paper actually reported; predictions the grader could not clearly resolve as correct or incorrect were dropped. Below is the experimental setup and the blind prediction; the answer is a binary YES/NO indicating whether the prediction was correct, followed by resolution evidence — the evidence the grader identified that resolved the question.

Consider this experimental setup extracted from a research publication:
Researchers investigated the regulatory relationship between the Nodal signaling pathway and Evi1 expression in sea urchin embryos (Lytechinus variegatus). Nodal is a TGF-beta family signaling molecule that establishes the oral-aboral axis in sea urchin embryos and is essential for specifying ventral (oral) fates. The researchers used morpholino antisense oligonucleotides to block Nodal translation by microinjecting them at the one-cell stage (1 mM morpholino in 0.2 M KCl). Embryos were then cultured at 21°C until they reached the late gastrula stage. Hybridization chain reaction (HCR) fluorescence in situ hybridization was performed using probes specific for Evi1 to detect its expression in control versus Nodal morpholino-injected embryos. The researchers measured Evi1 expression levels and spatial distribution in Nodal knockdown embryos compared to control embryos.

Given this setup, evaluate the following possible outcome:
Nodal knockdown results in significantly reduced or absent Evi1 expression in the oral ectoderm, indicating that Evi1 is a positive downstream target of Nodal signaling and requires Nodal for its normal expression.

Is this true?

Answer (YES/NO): NO